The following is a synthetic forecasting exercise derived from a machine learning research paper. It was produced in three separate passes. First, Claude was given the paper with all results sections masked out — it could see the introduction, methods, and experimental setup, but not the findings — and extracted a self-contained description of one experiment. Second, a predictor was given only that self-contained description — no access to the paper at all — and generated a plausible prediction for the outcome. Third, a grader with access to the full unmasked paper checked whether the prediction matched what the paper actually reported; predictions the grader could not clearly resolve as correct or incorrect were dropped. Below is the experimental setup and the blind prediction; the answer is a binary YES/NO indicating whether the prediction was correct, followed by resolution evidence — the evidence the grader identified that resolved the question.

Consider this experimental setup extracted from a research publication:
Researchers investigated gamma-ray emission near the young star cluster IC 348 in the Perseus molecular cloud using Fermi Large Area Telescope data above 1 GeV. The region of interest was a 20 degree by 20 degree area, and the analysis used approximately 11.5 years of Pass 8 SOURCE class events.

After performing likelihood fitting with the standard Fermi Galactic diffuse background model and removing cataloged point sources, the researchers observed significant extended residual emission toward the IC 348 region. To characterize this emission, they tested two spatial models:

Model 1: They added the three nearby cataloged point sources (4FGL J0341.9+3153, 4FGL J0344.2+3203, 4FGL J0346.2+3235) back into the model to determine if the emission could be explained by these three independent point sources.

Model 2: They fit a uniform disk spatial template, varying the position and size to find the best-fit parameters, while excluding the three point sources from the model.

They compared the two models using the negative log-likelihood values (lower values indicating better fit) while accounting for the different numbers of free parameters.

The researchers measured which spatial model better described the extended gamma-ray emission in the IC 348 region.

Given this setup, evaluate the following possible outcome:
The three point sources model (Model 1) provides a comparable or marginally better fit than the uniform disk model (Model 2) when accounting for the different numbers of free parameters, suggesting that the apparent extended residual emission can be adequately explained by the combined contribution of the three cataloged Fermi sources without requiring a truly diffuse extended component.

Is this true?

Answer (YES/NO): NO